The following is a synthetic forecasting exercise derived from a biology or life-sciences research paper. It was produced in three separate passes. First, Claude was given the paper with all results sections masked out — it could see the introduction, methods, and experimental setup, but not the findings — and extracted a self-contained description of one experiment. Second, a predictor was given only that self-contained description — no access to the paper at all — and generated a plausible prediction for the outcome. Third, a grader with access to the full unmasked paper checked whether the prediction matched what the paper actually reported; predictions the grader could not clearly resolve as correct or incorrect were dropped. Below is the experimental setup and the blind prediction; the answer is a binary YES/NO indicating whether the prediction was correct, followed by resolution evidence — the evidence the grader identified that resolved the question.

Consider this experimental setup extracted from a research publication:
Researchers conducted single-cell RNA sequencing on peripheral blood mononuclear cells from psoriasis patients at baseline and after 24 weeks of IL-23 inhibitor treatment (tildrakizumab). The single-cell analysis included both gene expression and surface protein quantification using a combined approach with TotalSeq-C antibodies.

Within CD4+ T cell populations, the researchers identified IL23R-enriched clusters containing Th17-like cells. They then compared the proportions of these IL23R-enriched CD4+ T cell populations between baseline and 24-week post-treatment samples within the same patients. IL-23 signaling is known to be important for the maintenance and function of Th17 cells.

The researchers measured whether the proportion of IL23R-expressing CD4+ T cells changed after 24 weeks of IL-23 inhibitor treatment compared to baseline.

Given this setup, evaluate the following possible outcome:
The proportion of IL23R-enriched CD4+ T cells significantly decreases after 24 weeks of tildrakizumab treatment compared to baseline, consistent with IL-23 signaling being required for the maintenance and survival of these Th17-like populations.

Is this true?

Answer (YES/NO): NO